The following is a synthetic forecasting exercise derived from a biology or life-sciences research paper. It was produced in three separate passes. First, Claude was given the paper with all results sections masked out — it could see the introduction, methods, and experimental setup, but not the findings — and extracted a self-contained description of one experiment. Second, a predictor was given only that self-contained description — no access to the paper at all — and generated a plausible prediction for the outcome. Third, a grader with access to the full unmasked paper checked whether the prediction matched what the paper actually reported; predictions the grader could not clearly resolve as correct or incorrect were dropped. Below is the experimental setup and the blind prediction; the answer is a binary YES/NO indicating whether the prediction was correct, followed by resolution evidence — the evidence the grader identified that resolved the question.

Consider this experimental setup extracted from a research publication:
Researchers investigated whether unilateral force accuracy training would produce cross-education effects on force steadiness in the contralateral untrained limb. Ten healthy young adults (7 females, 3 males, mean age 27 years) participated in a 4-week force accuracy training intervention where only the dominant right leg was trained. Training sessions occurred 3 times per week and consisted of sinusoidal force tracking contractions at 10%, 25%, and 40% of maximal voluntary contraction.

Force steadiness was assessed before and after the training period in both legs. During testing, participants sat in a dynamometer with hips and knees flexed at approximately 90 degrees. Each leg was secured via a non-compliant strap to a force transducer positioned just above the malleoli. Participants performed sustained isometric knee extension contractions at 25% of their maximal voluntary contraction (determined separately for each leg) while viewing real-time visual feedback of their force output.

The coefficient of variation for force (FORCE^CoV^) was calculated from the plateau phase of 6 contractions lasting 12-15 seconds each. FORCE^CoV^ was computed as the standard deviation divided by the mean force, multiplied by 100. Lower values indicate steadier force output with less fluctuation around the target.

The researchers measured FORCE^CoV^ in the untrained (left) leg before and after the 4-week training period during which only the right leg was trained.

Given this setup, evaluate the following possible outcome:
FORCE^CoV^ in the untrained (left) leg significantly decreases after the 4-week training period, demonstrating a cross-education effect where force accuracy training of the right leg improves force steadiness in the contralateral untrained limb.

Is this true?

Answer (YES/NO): NO